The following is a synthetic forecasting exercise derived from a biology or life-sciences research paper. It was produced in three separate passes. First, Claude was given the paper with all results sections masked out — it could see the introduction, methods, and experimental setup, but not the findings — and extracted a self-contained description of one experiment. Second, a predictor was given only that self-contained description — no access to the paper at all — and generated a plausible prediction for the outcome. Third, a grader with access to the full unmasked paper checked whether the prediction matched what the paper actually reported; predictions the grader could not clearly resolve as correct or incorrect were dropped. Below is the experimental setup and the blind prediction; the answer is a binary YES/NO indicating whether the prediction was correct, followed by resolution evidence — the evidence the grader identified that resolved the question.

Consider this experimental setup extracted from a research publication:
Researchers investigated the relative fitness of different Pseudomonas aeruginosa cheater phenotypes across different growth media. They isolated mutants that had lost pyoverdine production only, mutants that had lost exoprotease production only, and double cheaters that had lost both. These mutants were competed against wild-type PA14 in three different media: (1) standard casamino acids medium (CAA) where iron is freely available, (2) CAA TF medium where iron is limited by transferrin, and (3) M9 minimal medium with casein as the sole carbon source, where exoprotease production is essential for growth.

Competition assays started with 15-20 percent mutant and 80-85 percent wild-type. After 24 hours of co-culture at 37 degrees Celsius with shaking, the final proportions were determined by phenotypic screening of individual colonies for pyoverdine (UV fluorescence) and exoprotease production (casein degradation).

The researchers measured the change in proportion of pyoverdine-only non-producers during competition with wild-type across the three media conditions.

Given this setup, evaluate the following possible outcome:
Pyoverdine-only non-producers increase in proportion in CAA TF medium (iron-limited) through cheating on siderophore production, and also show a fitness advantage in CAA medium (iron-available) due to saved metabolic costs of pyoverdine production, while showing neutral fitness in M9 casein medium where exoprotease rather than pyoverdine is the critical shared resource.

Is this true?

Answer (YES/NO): NO